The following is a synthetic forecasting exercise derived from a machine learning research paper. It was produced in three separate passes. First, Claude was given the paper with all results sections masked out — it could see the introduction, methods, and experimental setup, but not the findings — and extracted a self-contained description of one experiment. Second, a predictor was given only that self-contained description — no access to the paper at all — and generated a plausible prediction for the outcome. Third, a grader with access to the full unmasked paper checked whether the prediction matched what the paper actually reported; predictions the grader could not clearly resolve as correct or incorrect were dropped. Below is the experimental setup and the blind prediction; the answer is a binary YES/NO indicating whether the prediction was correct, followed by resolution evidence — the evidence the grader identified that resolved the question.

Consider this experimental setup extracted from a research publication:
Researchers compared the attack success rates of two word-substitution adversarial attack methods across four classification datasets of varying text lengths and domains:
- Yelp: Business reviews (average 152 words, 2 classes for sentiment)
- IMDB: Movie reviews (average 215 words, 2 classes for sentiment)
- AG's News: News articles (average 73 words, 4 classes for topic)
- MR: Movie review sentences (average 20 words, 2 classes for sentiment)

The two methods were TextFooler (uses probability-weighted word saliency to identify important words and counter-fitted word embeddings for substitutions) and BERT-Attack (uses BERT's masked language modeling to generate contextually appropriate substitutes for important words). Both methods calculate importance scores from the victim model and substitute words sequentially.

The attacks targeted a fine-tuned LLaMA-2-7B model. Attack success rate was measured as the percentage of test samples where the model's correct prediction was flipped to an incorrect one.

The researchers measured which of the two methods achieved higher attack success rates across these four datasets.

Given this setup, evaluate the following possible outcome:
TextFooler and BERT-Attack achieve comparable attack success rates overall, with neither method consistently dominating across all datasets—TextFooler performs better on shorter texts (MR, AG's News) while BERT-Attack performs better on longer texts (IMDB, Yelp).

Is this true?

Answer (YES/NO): NO